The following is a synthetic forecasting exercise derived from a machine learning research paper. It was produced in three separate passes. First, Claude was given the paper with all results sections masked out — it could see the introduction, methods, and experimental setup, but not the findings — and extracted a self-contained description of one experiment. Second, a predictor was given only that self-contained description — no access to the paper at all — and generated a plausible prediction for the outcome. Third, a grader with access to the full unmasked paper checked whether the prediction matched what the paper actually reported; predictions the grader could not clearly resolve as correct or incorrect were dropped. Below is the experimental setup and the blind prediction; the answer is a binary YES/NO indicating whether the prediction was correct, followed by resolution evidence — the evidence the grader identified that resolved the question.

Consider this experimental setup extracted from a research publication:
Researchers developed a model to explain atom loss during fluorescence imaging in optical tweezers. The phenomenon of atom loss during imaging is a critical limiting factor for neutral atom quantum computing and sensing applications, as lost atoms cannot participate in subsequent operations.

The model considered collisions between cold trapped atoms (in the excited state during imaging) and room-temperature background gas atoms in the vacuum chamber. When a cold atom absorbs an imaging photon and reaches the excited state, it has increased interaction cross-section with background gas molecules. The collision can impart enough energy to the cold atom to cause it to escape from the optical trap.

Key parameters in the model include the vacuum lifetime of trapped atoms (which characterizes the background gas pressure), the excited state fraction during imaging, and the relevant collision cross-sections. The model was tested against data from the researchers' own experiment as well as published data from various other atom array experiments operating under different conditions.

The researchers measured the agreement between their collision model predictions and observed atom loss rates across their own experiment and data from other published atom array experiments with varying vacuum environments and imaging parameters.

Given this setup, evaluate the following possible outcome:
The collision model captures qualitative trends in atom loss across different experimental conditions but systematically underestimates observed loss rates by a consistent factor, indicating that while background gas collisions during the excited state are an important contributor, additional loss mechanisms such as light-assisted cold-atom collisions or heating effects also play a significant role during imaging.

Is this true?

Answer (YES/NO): NO